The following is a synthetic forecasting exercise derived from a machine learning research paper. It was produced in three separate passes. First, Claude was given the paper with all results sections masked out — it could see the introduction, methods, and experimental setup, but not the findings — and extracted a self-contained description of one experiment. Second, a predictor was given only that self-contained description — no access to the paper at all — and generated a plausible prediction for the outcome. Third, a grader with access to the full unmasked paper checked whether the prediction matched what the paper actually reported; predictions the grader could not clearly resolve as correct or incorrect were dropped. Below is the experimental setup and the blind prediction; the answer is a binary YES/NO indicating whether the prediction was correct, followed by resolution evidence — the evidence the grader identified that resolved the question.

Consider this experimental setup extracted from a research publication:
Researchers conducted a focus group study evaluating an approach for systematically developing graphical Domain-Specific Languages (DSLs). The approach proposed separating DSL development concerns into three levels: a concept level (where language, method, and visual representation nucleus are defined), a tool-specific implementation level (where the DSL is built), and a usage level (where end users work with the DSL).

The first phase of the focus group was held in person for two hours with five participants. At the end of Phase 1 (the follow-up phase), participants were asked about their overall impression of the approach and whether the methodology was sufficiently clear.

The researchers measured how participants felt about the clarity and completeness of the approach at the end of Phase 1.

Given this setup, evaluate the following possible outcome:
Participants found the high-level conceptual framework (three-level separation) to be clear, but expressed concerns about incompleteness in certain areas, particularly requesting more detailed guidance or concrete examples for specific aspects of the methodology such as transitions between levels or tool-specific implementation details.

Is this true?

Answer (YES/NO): NO